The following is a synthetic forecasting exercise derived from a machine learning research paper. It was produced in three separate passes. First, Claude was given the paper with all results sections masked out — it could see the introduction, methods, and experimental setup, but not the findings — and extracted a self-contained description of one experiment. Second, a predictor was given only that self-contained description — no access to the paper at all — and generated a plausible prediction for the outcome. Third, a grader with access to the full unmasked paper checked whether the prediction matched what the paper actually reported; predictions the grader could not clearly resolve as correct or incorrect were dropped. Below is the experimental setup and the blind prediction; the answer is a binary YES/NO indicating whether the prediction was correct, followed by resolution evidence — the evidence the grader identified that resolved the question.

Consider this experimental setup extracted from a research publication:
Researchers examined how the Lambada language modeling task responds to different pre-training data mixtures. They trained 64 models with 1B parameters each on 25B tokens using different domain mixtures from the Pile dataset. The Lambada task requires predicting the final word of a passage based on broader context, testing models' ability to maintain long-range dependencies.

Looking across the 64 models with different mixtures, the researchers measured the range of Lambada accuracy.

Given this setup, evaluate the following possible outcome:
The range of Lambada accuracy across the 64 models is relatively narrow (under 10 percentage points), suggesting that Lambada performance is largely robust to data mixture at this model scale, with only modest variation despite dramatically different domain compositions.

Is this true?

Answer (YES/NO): NO